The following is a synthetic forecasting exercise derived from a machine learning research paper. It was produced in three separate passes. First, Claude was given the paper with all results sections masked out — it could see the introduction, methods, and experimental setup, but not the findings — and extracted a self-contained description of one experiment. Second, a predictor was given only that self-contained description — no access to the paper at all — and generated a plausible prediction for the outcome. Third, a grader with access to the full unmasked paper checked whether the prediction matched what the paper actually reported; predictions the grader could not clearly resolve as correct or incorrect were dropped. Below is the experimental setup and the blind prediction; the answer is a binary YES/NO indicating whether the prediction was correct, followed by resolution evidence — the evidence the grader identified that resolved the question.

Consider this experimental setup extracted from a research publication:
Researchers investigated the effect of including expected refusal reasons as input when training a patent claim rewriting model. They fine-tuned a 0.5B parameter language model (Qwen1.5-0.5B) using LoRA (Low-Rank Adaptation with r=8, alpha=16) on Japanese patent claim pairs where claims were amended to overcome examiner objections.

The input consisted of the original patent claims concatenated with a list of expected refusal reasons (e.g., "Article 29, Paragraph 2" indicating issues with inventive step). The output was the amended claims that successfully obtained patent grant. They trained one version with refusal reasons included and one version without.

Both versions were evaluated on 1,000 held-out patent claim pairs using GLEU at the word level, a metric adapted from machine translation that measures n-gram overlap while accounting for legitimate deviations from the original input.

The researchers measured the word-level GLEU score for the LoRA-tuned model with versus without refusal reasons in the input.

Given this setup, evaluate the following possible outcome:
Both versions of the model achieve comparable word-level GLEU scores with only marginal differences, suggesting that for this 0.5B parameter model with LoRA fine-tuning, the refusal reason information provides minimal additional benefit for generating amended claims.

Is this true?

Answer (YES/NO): NO